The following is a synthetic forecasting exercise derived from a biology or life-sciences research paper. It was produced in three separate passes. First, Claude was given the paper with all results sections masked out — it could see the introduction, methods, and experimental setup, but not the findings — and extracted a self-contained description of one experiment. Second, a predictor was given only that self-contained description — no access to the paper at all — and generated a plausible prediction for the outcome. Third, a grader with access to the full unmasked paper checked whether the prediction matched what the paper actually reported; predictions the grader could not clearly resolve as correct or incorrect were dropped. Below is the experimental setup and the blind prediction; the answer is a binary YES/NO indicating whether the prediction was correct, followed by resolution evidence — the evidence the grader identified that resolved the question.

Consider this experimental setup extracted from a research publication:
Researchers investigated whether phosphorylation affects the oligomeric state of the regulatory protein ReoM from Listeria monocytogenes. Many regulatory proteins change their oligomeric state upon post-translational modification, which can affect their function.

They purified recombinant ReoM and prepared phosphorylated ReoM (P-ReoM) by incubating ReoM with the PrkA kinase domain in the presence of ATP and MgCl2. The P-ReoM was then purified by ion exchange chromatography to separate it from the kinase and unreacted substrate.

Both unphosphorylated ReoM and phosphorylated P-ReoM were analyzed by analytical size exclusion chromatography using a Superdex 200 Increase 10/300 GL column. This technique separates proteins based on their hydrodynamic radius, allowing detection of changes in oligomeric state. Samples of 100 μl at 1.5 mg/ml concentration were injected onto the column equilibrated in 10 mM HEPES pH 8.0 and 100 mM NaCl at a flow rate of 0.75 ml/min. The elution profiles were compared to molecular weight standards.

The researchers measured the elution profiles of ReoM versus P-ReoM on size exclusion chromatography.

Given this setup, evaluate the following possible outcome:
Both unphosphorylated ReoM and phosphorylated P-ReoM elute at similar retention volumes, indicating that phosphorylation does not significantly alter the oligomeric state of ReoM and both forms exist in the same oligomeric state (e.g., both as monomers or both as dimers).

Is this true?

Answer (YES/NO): YES